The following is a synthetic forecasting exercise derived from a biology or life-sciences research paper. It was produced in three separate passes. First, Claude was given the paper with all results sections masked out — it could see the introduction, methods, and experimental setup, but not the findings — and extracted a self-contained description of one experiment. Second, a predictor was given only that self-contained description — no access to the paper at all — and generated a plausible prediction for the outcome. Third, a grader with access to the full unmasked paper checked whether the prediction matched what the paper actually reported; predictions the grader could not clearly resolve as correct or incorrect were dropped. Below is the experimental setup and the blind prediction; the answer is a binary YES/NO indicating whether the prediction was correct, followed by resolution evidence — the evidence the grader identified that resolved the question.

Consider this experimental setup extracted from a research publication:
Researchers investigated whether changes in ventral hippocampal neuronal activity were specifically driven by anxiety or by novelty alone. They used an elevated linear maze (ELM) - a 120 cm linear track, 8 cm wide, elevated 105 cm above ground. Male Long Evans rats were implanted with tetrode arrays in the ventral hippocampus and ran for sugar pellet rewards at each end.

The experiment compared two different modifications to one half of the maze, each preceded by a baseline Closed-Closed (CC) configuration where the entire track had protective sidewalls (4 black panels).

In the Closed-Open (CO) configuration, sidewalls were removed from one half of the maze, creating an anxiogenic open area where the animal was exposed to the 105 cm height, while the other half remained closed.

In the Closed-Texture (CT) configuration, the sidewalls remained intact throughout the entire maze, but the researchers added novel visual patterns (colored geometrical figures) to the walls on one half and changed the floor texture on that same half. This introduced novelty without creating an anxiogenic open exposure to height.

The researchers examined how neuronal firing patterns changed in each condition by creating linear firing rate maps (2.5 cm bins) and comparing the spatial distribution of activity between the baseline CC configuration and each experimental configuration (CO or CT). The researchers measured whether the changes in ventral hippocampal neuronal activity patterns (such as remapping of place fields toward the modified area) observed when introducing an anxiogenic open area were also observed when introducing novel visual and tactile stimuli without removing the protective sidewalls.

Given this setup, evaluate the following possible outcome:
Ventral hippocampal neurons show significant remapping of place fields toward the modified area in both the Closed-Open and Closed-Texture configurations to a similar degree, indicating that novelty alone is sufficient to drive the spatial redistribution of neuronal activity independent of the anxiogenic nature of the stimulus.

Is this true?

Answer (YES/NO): NO